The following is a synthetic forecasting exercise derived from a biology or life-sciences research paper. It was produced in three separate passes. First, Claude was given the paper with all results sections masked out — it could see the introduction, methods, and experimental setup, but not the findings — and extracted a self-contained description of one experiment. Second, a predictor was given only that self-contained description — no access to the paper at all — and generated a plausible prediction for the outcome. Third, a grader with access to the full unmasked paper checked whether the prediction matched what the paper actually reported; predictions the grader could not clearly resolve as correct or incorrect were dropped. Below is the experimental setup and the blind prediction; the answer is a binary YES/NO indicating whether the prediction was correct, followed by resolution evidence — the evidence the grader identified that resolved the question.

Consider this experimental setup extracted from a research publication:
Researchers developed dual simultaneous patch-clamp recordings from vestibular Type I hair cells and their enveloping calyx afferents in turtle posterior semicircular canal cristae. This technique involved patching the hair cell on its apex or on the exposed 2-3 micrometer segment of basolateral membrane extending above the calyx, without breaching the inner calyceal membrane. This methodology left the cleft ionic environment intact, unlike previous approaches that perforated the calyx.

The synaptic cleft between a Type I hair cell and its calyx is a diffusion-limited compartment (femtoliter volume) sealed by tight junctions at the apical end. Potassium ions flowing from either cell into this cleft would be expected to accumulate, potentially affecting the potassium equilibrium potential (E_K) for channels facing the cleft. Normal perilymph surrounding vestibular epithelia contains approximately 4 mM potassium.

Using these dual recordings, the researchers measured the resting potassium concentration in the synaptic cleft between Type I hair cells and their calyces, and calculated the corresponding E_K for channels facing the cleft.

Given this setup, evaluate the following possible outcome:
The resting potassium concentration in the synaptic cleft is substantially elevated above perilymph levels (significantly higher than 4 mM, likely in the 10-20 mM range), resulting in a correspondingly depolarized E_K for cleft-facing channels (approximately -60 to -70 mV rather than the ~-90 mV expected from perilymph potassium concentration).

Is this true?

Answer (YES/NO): NO